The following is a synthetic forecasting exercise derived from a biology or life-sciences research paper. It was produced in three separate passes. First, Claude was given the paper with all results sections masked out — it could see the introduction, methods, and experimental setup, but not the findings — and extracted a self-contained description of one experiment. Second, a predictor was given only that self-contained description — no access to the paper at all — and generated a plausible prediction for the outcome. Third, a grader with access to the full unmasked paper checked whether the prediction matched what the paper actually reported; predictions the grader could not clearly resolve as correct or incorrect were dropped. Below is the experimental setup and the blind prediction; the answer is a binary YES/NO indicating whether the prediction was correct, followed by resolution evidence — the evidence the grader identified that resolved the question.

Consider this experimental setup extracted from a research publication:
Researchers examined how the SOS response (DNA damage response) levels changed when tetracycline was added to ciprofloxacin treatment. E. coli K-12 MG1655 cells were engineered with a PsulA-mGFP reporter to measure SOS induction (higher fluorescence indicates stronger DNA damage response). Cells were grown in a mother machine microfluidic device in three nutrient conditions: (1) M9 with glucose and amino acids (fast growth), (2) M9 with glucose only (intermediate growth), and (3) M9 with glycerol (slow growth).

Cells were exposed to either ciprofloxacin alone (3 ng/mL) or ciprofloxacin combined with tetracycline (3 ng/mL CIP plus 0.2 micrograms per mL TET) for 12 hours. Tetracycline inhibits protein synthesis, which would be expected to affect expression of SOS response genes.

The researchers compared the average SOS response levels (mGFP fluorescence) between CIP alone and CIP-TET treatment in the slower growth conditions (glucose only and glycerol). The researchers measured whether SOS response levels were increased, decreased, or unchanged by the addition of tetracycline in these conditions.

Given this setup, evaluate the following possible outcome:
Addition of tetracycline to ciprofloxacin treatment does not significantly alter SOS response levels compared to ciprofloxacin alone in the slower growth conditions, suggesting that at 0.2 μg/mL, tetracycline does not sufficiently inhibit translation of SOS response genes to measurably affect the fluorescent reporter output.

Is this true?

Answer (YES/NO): NO